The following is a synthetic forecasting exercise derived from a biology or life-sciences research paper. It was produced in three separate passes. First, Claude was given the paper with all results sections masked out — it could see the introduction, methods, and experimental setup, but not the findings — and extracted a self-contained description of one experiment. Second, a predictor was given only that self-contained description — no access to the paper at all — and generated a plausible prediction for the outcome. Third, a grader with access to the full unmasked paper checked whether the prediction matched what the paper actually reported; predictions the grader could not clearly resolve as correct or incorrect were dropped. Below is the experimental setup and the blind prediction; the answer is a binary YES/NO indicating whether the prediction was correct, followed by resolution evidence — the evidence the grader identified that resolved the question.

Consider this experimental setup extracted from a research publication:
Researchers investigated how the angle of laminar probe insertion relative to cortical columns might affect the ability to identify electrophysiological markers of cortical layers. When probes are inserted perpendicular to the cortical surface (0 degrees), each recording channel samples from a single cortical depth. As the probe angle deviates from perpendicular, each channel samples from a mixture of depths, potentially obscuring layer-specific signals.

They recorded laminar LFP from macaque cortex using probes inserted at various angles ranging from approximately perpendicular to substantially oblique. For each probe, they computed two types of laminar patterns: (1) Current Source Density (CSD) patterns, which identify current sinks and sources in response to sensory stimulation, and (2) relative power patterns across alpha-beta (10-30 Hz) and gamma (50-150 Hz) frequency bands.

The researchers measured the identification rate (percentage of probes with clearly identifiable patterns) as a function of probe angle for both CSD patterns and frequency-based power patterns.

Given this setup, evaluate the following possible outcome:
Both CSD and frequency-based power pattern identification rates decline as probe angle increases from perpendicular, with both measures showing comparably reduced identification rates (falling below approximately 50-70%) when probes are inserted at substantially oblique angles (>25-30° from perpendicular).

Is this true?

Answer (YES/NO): NO